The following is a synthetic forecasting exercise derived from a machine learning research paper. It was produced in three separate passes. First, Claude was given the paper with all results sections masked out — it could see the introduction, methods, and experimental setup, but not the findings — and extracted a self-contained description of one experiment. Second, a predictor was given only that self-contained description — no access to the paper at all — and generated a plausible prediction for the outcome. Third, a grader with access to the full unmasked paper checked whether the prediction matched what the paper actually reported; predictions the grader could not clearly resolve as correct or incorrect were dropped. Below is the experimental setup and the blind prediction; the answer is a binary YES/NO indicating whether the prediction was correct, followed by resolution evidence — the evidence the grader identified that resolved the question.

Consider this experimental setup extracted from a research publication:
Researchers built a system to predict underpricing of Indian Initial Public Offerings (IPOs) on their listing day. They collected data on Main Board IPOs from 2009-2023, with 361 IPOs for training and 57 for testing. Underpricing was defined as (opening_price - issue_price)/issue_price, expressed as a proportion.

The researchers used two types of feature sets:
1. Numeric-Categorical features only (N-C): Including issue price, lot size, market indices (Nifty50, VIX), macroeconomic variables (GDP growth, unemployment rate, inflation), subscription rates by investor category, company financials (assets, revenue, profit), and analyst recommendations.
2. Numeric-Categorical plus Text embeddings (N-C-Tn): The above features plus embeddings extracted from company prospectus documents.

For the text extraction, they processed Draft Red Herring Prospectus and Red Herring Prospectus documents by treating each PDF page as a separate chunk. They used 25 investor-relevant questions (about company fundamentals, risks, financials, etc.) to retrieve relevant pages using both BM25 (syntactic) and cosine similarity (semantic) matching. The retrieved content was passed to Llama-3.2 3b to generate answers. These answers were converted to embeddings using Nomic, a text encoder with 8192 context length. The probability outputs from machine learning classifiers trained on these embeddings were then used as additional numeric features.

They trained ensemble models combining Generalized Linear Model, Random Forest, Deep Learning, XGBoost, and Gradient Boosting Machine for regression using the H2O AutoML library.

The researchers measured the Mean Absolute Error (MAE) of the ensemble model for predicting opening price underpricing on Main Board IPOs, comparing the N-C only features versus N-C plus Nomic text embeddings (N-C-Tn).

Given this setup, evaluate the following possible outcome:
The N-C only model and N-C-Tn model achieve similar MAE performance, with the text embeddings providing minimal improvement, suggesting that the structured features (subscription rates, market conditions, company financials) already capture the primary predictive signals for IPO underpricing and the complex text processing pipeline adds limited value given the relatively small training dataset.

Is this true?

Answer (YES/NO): NO